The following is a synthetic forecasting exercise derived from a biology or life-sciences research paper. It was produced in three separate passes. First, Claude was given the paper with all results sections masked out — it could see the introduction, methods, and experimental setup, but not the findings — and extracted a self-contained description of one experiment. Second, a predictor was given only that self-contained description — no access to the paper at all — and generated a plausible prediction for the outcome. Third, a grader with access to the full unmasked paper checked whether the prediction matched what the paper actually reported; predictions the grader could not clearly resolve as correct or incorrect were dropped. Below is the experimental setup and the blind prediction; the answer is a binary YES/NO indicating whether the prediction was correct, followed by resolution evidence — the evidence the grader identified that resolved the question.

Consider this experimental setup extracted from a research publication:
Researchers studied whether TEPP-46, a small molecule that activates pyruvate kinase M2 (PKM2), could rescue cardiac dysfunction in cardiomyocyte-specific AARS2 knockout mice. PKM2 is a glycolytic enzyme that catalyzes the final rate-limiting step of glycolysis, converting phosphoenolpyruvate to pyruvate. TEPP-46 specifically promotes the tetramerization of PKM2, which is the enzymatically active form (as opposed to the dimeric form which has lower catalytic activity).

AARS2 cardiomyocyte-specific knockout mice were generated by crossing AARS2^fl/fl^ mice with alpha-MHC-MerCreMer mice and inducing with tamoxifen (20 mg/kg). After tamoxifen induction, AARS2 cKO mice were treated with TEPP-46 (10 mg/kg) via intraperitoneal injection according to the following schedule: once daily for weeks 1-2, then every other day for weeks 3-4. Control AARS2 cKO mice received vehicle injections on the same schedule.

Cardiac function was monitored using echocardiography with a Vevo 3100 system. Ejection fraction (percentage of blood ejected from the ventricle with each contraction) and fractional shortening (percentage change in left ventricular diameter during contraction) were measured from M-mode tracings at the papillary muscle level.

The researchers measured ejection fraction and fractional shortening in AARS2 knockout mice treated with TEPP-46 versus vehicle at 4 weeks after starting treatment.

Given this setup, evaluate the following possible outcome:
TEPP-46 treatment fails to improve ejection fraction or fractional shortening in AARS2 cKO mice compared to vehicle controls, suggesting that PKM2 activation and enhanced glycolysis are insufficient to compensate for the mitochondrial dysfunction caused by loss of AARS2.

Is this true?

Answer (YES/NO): NO